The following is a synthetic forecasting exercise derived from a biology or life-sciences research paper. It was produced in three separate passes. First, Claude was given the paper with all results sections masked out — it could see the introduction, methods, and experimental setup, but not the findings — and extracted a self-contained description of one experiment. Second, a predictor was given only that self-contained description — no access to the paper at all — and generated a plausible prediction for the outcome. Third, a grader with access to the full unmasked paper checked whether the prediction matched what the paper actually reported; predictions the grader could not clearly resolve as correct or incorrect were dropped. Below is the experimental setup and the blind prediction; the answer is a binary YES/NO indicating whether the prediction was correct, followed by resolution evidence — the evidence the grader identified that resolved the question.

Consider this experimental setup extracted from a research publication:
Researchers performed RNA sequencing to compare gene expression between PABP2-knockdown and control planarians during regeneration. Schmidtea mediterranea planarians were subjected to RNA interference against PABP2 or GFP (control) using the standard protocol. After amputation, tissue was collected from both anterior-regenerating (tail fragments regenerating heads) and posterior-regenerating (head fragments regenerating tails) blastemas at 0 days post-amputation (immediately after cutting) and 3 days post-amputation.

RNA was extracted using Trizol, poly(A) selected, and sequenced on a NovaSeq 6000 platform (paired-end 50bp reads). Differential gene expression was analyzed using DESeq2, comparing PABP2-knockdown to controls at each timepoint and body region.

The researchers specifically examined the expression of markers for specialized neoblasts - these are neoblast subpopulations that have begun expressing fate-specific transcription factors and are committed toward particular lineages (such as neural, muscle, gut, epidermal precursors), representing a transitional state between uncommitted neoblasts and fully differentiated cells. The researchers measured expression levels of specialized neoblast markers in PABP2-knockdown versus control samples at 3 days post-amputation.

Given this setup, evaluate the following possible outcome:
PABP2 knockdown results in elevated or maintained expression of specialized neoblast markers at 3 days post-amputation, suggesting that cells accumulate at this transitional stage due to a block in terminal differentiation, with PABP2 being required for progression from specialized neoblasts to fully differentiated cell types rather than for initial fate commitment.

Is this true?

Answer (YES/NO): YES